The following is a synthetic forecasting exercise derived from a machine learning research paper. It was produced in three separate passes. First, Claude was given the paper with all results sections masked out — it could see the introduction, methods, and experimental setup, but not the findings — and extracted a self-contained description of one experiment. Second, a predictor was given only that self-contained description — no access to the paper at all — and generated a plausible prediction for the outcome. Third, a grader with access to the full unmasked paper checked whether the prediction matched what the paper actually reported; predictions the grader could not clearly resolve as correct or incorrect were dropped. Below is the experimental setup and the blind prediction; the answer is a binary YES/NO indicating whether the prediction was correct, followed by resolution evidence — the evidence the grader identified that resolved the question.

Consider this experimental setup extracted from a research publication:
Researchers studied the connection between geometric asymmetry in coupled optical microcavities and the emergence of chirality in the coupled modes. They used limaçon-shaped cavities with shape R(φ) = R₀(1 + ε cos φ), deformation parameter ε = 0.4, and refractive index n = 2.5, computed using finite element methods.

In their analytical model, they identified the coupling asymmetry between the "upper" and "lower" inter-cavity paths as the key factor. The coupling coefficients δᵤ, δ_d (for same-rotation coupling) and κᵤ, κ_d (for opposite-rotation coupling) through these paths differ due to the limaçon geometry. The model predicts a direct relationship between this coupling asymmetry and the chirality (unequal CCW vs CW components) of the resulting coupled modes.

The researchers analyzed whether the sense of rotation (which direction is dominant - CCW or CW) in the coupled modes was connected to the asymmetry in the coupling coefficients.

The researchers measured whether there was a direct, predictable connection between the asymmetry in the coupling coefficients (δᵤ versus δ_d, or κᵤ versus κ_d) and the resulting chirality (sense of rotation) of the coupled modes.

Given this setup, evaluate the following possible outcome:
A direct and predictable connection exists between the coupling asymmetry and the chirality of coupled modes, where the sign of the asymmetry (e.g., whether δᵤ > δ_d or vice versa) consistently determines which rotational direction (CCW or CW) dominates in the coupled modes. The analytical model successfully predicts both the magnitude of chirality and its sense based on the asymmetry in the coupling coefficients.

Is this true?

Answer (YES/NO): YES